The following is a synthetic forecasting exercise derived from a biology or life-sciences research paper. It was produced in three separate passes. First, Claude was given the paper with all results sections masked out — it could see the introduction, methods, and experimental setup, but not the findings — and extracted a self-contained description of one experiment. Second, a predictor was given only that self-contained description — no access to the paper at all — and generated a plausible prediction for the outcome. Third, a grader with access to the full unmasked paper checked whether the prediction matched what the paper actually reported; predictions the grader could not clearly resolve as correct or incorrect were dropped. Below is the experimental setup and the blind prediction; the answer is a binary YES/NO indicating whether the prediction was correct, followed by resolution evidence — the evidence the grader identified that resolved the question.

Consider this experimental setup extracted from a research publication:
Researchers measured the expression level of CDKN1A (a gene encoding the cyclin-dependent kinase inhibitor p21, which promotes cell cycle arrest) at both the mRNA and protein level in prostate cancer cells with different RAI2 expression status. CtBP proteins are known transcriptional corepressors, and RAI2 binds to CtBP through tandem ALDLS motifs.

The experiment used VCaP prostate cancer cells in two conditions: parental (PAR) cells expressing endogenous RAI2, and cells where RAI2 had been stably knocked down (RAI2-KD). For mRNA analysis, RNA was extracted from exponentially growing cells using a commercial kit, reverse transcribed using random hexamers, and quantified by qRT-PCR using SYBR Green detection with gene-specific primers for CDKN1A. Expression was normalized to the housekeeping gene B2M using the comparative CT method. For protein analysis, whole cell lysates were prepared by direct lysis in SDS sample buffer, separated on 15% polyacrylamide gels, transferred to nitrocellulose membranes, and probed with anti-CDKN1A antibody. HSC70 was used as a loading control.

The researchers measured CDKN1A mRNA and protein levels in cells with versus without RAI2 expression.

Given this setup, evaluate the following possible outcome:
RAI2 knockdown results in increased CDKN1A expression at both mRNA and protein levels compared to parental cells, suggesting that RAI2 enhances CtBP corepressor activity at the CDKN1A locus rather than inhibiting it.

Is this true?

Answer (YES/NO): NO